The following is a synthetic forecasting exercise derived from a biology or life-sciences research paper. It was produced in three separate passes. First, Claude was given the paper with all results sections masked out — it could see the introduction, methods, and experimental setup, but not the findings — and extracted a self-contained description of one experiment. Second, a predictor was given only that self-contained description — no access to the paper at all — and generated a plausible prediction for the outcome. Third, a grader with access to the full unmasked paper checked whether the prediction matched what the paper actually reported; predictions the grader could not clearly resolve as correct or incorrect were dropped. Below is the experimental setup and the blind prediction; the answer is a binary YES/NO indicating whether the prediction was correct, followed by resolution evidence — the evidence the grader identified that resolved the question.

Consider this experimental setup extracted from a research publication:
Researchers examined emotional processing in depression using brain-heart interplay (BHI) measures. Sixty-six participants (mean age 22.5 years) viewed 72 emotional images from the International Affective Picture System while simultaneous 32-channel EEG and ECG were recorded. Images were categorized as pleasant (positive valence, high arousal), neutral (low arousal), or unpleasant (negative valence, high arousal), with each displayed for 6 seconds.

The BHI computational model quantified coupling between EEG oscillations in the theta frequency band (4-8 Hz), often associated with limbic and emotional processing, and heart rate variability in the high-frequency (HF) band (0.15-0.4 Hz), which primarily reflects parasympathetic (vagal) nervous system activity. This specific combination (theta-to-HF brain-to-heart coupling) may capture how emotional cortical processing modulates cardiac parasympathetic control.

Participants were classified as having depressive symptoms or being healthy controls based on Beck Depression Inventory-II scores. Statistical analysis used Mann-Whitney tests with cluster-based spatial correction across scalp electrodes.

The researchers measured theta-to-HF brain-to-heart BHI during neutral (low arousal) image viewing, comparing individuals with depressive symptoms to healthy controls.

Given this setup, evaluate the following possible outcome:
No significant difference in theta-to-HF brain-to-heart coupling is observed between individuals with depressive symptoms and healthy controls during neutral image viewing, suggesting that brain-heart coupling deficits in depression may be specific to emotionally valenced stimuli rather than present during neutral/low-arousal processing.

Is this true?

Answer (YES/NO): NO